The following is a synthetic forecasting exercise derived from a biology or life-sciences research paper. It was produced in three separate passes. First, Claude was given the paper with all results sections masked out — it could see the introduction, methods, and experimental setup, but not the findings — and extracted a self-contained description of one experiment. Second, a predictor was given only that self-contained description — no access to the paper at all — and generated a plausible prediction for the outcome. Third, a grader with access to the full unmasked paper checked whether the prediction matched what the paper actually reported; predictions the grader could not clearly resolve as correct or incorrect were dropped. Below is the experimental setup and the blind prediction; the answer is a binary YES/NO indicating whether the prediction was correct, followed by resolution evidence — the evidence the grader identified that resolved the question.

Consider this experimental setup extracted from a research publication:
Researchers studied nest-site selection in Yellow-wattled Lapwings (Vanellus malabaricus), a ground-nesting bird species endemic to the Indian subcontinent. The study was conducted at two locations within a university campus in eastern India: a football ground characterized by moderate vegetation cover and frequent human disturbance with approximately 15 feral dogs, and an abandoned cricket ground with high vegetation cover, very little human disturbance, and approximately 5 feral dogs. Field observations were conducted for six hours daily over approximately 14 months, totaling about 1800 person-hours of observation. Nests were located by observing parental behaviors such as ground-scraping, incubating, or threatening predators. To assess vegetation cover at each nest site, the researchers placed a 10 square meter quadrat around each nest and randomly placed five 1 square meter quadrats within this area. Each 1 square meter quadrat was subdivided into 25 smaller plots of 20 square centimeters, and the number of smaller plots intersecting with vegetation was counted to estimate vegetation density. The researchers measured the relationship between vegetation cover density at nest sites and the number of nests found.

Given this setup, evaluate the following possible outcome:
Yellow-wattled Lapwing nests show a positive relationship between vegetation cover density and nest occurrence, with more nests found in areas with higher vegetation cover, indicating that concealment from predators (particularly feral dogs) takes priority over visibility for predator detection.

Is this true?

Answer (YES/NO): YES